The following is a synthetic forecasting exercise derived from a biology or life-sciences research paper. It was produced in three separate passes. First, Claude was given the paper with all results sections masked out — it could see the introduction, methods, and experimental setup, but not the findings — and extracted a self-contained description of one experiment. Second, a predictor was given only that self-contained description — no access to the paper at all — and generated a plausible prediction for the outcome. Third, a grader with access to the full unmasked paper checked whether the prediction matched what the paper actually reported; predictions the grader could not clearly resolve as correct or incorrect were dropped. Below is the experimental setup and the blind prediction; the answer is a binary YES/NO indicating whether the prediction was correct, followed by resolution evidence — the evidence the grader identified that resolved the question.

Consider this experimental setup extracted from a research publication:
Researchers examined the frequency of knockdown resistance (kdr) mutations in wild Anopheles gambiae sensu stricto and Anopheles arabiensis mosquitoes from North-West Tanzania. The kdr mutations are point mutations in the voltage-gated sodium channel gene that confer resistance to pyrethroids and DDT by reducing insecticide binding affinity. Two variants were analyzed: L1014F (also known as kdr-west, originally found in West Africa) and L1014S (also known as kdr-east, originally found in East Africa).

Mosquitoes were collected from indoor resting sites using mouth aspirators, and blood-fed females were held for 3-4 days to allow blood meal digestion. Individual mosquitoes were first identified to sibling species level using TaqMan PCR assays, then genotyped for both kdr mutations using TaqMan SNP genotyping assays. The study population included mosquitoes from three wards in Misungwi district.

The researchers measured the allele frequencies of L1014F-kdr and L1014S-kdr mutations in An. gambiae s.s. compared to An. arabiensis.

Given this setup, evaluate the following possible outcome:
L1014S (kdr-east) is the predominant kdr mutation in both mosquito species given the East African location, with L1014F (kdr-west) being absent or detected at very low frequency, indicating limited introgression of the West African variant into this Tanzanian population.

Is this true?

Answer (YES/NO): NO